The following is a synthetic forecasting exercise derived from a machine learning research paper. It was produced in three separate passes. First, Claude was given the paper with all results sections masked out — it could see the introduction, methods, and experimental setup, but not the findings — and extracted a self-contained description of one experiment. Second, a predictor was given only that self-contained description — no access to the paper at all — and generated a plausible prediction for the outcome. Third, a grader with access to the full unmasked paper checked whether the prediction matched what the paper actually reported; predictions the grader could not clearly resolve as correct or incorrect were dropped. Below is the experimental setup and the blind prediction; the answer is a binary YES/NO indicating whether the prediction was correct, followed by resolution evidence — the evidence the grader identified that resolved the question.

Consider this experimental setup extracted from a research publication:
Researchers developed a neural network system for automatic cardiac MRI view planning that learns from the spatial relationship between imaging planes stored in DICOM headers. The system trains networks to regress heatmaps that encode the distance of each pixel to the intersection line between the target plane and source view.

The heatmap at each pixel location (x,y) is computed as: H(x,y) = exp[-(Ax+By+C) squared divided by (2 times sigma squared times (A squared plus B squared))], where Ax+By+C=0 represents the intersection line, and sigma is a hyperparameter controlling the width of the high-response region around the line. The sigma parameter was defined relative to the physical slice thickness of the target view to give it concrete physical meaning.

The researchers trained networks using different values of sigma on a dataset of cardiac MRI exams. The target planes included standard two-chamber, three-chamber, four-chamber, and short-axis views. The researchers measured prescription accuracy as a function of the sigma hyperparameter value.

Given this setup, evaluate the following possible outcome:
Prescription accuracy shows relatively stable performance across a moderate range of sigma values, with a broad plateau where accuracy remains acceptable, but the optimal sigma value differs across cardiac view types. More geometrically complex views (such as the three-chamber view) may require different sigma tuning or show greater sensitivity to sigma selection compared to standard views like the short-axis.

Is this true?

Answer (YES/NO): NO